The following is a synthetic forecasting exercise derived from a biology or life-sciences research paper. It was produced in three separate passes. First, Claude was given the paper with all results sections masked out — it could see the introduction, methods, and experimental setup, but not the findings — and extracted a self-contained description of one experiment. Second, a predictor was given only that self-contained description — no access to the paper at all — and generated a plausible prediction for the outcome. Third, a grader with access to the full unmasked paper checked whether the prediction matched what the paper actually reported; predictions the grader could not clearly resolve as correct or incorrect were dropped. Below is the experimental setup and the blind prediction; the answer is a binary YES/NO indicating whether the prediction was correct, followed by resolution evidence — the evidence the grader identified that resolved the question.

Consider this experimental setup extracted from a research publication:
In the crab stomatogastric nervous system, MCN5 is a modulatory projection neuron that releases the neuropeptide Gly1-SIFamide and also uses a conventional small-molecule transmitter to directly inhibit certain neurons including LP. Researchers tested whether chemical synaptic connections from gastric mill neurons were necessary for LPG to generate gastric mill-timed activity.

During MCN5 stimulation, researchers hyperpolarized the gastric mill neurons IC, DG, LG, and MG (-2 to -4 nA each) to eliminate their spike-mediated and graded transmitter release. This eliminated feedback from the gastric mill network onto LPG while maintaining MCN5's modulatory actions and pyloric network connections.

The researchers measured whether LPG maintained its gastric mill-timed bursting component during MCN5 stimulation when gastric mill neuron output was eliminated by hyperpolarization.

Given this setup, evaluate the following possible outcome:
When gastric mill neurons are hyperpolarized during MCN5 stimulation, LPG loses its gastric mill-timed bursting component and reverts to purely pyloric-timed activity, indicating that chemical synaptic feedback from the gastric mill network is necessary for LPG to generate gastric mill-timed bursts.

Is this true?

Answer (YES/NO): NO